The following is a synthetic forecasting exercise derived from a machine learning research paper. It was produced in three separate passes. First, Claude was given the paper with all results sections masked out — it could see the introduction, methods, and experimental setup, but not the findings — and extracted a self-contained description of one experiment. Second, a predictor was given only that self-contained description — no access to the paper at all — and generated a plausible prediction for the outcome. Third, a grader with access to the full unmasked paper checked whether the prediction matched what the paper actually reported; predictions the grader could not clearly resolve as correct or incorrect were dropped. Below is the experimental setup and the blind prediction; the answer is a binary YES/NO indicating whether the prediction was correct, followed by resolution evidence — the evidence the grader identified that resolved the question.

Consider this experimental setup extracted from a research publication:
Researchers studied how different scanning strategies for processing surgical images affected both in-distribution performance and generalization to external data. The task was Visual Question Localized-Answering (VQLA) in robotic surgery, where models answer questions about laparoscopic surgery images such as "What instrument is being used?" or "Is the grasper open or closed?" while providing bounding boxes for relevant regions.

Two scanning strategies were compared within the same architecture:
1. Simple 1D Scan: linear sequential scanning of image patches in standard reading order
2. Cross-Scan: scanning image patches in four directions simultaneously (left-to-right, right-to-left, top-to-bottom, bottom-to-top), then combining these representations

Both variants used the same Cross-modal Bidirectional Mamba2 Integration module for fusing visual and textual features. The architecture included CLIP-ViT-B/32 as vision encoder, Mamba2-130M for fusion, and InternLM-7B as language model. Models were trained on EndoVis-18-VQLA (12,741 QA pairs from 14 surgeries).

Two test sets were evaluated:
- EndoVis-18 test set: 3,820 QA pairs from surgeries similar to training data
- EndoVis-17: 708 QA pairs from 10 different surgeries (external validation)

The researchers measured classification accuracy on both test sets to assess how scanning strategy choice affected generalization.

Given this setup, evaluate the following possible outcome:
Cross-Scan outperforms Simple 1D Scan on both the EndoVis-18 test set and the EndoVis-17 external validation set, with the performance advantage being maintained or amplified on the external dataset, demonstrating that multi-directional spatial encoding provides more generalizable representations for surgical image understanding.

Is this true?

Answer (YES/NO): NO